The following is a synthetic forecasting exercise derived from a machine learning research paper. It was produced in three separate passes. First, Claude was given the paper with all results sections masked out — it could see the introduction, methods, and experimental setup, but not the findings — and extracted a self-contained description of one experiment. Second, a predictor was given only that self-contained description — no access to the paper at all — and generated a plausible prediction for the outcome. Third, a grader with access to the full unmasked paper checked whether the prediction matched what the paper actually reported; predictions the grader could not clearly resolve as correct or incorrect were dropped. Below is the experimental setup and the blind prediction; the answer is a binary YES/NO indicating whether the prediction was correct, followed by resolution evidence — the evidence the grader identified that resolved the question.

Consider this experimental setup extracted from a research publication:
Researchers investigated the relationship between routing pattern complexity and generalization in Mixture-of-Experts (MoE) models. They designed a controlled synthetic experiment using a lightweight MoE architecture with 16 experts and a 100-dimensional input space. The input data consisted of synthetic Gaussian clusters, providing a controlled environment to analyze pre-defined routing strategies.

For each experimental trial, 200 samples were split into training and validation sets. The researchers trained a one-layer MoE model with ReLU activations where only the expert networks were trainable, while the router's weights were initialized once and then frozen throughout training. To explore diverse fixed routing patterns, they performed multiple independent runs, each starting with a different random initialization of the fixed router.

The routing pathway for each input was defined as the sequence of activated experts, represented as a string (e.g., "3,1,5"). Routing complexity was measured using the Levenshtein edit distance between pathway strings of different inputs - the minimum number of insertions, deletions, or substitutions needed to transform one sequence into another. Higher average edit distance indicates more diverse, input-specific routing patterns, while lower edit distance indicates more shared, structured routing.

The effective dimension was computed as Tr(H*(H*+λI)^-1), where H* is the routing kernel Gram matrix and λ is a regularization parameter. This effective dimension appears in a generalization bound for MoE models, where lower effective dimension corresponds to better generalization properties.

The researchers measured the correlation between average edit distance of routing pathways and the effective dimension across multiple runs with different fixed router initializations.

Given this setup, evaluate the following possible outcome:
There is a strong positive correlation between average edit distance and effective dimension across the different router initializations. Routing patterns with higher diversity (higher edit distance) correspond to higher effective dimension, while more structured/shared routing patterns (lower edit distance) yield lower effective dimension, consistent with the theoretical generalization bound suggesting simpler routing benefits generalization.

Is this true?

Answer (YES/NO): YES